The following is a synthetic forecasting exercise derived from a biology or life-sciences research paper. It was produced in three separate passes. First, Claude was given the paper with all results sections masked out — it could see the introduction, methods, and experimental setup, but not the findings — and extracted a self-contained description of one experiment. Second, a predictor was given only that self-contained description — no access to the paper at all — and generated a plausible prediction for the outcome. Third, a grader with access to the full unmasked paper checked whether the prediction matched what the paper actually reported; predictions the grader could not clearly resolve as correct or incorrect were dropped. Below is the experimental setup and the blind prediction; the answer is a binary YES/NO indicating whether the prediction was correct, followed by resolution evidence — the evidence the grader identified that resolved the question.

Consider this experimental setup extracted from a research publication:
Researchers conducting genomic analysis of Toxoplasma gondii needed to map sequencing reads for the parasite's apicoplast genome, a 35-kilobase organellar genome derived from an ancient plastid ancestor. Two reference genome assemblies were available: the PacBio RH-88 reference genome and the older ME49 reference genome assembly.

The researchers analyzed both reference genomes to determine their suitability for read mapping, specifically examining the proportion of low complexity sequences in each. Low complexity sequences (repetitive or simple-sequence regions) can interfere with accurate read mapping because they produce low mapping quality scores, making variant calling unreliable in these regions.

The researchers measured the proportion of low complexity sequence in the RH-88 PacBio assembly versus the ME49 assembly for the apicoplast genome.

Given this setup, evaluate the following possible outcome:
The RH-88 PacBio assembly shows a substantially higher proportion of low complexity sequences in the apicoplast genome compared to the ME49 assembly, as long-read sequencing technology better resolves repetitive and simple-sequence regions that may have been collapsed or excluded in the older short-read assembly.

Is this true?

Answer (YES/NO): YES